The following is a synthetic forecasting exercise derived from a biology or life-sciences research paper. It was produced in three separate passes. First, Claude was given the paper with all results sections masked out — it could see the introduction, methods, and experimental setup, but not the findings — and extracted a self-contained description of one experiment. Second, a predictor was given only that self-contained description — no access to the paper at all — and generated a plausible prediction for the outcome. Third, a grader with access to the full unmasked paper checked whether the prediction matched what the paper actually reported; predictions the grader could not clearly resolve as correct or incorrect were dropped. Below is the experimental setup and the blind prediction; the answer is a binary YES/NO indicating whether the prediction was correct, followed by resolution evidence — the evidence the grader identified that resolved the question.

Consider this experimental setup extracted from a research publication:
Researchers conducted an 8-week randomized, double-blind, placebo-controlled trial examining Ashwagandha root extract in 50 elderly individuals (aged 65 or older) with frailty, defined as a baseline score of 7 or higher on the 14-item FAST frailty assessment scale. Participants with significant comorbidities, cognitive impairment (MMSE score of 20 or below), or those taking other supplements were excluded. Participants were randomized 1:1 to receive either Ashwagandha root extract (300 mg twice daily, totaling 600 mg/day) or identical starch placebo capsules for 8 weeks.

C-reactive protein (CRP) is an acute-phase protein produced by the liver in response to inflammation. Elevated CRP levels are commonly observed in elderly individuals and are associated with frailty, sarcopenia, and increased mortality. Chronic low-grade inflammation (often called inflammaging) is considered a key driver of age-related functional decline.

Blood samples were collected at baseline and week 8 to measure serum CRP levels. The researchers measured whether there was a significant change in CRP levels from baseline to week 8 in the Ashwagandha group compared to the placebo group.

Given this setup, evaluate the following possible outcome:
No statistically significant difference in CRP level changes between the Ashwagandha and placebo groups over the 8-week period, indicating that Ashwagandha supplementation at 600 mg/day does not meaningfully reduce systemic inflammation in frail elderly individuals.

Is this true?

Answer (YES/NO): NO